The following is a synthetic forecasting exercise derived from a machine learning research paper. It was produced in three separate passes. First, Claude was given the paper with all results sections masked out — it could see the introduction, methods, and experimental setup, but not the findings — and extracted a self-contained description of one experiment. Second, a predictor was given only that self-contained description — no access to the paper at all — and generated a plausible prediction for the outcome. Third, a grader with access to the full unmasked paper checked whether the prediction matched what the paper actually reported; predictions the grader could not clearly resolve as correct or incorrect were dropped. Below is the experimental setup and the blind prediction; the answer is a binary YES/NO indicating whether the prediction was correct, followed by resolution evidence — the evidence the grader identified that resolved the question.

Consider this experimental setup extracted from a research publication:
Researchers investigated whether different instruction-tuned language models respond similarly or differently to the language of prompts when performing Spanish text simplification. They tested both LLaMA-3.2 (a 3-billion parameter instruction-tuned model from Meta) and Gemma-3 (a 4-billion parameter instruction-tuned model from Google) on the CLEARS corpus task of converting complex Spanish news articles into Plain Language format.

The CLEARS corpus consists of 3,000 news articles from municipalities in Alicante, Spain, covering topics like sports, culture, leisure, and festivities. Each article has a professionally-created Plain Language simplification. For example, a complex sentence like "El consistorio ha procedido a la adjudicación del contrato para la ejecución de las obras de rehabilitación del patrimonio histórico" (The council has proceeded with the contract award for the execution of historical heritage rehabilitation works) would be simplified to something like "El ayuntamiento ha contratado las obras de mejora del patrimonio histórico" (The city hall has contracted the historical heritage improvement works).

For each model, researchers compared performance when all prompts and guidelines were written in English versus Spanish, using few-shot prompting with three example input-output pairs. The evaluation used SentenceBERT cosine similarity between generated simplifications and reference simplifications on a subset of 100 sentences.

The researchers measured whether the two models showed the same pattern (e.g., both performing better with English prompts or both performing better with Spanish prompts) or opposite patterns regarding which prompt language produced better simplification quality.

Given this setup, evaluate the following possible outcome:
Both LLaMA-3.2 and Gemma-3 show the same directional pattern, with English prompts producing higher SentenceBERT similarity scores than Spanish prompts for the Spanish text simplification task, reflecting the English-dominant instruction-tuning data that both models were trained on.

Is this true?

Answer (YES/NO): NO